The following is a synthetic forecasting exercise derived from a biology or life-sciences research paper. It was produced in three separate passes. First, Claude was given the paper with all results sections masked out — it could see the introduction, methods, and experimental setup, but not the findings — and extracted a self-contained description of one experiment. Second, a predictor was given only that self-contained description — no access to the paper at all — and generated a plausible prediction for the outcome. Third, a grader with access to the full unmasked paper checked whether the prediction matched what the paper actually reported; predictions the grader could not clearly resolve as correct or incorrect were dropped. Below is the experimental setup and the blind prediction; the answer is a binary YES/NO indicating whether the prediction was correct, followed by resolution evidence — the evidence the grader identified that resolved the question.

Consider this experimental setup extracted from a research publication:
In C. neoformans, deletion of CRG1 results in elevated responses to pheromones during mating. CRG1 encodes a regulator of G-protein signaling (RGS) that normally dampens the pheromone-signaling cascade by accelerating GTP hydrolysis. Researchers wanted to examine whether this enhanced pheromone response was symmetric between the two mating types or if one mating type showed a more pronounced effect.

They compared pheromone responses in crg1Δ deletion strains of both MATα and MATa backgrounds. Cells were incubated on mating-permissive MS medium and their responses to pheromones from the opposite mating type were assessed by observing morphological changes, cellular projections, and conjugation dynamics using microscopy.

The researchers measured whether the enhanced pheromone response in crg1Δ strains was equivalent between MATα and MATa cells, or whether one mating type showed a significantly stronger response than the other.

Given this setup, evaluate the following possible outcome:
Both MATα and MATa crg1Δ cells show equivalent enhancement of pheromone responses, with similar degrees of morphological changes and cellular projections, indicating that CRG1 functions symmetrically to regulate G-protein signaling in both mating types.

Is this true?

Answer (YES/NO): NO